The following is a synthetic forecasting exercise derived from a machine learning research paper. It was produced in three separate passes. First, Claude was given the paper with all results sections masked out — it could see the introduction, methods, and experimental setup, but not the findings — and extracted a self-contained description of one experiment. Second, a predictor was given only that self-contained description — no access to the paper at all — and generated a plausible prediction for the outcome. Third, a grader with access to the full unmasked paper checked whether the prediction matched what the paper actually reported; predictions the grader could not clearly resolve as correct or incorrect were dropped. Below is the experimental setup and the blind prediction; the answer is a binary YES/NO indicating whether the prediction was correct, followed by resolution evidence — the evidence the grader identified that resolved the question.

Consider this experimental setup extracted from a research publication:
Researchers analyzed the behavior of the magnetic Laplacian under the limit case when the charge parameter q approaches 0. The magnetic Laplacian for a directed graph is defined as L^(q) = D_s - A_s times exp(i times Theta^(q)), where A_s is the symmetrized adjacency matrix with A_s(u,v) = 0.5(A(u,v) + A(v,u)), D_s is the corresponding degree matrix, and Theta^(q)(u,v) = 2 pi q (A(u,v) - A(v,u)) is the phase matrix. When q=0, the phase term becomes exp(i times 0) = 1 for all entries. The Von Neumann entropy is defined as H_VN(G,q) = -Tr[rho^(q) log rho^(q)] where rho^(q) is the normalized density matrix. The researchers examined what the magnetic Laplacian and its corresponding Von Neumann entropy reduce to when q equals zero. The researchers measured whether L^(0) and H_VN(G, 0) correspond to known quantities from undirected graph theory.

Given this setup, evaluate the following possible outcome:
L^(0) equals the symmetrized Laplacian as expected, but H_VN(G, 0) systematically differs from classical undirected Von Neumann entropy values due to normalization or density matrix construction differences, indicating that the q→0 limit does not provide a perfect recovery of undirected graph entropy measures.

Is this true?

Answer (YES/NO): NO